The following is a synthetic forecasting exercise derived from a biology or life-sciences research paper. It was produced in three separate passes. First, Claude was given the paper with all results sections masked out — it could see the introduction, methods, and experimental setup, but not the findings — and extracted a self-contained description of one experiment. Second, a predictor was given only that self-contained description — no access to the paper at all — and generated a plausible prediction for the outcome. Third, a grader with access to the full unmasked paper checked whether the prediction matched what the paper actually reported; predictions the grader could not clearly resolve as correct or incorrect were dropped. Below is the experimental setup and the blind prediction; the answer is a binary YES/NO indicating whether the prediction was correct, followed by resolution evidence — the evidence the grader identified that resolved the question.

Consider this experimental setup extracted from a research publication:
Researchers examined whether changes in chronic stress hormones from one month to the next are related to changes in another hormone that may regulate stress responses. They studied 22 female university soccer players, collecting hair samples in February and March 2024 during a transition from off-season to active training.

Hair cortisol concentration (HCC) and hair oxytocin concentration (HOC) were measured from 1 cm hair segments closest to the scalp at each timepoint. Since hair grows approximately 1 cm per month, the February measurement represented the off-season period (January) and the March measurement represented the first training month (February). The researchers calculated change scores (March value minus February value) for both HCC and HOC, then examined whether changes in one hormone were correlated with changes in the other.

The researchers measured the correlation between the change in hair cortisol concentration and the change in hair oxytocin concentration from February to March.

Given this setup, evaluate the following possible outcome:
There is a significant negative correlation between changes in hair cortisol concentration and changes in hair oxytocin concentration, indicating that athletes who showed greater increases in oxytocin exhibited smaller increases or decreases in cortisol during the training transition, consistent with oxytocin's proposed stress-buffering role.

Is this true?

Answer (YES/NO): NO